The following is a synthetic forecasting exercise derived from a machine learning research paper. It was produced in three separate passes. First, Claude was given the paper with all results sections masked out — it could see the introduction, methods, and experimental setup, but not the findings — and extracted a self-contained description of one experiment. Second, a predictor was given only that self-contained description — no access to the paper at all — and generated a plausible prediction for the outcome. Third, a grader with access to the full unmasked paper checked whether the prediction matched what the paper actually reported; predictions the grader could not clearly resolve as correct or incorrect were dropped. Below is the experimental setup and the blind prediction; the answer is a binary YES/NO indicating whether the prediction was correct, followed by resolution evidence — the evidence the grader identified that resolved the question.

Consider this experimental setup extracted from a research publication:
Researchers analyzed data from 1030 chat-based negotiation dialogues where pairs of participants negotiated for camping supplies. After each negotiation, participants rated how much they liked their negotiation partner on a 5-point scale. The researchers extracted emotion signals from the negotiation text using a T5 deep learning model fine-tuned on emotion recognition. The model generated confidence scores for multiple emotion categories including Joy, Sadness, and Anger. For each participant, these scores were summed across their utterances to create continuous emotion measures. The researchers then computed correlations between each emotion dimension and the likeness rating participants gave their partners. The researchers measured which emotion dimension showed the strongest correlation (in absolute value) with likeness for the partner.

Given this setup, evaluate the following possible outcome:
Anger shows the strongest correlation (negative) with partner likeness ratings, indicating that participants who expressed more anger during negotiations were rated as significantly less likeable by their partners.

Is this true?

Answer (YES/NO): YES